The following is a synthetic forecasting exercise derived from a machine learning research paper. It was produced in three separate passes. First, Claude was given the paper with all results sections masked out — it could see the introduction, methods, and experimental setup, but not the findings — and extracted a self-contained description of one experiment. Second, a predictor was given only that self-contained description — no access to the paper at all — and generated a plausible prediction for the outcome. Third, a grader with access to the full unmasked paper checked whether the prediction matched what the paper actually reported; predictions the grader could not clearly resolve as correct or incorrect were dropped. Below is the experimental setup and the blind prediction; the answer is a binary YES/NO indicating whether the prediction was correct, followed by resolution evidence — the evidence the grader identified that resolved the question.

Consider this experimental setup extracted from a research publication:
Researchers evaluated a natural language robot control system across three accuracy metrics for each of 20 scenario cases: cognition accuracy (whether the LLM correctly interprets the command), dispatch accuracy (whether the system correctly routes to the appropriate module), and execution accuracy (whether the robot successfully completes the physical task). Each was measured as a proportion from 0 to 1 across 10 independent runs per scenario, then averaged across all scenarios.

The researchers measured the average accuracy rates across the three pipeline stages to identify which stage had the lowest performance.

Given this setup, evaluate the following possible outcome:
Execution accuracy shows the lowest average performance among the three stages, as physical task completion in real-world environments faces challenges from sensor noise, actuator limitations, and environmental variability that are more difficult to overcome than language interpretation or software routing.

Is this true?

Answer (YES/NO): NO